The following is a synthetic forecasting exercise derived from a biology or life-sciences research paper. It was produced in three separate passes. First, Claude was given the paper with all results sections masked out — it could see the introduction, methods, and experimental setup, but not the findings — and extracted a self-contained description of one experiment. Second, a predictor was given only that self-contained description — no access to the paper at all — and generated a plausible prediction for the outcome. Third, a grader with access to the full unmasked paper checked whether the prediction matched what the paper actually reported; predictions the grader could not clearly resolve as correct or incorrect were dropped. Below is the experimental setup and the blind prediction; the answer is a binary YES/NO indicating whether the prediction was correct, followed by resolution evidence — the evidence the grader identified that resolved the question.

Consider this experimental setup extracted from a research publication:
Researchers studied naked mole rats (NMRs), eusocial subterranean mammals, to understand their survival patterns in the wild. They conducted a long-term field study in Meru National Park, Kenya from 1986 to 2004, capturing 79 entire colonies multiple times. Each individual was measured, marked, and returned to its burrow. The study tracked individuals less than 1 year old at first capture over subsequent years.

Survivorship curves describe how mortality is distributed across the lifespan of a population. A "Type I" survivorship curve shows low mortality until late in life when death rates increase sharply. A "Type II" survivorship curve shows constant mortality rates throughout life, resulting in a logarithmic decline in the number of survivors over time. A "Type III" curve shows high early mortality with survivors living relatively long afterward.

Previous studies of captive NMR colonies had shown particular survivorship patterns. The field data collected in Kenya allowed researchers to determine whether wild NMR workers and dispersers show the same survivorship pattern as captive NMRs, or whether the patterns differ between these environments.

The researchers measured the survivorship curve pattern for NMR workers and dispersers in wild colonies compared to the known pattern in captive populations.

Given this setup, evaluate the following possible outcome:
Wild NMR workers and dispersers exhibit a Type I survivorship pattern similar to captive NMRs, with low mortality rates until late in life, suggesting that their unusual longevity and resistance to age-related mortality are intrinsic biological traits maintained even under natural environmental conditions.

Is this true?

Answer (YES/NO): NO